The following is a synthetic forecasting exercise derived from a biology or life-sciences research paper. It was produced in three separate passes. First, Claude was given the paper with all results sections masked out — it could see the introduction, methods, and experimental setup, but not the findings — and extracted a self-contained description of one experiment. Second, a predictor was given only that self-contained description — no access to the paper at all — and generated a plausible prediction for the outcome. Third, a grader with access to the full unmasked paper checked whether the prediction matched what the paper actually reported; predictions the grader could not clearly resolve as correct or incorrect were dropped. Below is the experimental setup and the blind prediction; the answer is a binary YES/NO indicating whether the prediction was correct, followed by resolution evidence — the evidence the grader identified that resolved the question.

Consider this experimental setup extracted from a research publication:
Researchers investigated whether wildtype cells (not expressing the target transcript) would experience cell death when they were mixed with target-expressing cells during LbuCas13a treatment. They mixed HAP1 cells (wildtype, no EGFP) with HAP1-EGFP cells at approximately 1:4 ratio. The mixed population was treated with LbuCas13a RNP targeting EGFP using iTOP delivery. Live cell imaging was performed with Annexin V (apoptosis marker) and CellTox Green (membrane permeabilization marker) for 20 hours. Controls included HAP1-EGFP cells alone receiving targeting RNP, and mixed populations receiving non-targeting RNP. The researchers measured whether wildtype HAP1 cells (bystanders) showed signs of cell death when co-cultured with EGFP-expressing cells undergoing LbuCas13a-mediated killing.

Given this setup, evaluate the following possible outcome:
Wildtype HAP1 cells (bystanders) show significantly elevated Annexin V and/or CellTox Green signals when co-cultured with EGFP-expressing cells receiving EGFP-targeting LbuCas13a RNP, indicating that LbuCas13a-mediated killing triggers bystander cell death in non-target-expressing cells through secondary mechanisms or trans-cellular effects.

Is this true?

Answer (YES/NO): NO